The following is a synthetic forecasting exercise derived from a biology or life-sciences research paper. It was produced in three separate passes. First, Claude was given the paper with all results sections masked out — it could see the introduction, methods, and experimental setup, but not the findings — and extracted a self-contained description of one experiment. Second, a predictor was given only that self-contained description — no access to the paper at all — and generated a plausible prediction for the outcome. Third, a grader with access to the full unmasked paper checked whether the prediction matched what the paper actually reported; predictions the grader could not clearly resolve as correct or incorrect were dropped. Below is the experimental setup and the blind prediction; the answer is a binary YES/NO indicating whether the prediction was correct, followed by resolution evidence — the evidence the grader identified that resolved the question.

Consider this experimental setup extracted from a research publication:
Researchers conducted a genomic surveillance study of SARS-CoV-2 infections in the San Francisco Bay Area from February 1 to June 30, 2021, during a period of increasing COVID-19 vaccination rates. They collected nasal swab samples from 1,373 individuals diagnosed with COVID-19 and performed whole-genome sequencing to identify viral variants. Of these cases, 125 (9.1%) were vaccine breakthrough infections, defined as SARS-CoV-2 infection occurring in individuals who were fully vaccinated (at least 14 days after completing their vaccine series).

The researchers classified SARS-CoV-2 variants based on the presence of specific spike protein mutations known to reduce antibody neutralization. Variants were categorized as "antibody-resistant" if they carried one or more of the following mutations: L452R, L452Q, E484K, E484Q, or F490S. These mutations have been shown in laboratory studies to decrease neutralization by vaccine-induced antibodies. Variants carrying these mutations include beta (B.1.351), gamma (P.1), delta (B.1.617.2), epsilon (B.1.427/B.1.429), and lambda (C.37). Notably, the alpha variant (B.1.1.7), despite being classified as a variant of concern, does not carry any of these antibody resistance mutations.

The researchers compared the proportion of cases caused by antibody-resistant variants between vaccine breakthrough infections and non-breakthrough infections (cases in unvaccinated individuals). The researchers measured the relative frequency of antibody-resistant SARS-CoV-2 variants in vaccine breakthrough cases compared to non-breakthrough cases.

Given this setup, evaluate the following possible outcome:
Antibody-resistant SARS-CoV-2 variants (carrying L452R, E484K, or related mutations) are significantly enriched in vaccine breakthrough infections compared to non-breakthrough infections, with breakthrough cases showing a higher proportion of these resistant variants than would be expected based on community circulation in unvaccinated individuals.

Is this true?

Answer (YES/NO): YES